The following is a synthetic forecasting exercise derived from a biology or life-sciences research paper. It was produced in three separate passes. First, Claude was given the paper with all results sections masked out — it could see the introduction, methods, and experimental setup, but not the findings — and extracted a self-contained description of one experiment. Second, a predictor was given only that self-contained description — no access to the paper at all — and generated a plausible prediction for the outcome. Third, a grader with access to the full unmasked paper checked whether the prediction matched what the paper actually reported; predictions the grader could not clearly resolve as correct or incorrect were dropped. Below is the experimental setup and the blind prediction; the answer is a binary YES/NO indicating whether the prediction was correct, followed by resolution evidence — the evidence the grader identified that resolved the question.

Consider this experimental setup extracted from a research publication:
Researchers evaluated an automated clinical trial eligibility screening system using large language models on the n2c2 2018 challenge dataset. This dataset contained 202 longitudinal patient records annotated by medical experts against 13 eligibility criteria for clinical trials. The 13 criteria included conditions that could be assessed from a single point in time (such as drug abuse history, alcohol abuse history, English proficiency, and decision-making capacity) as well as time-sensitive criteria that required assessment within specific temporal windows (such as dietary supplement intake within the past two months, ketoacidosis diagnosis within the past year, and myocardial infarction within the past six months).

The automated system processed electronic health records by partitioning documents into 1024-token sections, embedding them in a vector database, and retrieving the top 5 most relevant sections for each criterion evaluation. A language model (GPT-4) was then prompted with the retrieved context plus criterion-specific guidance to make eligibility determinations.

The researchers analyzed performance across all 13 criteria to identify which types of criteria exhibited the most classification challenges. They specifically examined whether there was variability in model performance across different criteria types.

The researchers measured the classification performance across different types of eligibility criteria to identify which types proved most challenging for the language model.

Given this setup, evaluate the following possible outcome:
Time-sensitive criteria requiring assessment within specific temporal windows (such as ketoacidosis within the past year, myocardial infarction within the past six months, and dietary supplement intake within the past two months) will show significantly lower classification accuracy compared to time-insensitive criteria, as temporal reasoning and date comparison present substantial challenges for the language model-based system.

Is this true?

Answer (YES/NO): YES